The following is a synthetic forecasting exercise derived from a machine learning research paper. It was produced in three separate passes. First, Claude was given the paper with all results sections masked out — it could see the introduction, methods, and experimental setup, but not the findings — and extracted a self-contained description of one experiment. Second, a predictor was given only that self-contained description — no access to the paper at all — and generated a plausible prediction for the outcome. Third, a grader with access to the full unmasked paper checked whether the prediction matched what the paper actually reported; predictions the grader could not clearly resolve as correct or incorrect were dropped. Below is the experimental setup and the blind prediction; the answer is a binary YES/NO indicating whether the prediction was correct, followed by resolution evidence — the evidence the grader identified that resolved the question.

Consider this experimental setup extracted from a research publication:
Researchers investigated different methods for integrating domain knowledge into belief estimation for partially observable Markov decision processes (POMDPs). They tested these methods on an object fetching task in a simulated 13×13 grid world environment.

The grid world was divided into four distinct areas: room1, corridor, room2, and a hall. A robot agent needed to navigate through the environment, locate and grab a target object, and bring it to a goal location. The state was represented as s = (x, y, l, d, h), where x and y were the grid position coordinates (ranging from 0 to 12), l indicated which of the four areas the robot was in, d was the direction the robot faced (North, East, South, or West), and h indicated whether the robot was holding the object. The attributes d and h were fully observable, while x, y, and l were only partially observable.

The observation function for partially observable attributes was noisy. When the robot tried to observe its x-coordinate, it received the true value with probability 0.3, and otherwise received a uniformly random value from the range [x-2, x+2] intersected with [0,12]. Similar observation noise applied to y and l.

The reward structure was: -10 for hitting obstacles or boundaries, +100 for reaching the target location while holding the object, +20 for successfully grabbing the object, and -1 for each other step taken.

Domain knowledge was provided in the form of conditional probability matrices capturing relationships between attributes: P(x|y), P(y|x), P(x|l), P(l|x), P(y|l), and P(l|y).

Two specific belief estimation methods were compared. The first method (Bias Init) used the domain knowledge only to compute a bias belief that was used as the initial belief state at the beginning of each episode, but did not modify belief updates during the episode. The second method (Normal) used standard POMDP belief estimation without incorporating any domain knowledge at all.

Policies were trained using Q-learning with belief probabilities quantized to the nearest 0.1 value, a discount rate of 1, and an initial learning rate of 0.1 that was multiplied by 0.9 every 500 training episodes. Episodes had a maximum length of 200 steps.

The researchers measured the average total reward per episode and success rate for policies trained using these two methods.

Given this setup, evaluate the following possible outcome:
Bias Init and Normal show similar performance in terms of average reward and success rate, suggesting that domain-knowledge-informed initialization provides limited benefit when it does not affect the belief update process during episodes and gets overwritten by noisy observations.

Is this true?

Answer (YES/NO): NO